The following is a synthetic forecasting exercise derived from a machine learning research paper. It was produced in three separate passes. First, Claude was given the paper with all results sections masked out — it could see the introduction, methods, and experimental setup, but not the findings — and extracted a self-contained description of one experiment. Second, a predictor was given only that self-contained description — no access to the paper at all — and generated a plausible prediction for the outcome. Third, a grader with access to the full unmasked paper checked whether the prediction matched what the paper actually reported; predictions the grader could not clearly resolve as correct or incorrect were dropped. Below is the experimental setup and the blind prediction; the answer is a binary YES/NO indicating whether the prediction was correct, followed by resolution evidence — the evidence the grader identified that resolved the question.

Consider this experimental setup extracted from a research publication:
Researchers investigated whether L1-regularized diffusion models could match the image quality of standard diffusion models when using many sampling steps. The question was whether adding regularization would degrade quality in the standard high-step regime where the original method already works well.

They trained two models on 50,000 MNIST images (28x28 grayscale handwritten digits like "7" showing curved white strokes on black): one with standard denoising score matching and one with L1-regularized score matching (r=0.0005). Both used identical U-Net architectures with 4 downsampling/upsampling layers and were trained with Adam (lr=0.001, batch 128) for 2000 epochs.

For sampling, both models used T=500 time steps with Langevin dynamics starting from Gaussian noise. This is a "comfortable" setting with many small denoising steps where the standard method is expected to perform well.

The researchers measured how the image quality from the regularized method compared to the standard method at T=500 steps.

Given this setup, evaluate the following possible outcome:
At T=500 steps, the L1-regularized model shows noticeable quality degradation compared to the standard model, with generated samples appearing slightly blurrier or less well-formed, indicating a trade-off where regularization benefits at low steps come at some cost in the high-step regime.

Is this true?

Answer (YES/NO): NO